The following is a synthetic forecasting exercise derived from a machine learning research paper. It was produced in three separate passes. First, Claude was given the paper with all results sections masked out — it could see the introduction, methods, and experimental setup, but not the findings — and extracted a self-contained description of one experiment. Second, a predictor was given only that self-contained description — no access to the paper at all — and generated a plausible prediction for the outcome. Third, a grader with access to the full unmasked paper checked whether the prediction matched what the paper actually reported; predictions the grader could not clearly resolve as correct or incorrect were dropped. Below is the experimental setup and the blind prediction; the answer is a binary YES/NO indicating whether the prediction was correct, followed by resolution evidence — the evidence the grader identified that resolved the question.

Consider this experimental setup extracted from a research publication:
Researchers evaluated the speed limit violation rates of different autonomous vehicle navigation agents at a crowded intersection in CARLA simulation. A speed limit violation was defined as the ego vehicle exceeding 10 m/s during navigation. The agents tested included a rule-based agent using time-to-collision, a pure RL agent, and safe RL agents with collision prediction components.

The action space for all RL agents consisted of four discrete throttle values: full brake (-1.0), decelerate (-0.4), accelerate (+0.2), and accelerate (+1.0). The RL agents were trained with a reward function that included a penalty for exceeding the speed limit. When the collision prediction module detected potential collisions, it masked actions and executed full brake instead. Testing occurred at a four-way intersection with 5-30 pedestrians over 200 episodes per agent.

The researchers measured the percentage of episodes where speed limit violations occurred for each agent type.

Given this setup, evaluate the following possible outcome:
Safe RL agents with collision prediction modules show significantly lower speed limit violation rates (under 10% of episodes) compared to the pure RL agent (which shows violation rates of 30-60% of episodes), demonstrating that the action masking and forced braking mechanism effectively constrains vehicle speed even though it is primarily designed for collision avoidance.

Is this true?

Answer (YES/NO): NO